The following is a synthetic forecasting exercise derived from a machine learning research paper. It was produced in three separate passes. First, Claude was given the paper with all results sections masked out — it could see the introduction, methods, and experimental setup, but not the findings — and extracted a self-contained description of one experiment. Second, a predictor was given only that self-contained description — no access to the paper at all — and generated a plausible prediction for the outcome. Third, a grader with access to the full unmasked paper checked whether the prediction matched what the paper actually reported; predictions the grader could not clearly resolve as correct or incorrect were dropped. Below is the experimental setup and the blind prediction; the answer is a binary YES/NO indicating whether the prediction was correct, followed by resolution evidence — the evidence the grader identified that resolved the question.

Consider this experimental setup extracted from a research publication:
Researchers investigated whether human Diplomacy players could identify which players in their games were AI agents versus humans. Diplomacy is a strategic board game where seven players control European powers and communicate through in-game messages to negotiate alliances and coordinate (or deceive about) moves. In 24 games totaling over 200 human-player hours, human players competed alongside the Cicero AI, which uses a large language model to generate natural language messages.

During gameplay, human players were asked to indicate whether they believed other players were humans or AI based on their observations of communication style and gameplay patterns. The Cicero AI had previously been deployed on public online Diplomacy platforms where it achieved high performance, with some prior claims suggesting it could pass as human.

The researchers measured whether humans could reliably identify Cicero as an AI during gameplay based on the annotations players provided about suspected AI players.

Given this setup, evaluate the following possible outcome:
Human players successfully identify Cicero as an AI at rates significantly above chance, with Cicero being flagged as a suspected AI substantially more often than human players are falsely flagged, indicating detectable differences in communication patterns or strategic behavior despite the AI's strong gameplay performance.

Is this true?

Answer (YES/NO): YES